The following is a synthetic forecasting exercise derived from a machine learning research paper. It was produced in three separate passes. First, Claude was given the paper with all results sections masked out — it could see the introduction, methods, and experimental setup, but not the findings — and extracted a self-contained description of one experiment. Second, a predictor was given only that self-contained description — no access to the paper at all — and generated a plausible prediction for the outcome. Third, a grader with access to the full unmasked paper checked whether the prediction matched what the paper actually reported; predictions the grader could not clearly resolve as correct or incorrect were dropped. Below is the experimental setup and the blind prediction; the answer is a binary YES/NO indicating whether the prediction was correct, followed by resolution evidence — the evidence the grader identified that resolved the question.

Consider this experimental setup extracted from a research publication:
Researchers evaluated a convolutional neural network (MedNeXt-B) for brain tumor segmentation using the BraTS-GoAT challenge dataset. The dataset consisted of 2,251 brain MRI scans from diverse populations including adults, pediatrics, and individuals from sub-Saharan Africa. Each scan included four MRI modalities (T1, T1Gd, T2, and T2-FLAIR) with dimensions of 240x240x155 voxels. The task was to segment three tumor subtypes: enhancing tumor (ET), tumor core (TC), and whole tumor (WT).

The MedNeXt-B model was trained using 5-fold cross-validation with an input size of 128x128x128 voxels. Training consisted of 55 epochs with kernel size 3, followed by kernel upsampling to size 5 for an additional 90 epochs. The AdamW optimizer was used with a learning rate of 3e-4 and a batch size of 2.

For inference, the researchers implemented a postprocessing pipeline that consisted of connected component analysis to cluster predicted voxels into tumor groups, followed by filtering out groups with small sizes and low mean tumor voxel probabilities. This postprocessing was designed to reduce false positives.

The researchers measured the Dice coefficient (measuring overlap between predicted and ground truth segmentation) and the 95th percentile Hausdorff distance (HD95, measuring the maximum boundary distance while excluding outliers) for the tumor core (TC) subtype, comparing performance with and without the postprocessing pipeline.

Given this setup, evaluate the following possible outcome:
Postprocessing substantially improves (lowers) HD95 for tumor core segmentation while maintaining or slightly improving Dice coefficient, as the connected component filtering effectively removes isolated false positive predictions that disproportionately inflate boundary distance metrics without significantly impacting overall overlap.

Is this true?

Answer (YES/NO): NO